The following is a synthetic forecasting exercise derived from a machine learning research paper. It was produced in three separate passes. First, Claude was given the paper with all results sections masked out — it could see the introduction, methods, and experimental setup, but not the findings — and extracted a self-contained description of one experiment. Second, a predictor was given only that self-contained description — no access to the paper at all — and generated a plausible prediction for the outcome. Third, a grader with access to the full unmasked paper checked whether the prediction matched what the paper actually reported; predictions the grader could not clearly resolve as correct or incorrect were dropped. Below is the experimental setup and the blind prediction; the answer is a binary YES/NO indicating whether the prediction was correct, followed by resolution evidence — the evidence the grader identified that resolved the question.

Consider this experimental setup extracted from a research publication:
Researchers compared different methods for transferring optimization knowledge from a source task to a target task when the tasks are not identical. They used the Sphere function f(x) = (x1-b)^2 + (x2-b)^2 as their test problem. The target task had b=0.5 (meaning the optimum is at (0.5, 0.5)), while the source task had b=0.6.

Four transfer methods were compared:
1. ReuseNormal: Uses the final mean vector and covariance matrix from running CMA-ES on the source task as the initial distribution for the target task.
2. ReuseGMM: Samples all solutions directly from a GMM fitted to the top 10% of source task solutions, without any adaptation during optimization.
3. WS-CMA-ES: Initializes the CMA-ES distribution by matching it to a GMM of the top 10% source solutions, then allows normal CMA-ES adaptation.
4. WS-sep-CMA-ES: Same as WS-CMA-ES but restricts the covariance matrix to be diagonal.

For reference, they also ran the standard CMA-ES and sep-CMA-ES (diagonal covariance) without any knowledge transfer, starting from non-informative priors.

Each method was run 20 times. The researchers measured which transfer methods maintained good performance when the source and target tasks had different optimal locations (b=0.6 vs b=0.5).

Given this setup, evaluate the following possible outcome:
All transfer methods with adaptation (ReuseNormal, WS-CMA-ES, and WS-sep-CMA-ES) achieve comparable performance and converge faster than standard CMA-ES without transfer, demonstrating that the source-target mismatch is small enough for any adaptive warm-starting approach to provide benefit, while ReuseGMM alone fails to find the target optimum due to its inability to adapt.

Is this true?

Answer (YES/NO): NO